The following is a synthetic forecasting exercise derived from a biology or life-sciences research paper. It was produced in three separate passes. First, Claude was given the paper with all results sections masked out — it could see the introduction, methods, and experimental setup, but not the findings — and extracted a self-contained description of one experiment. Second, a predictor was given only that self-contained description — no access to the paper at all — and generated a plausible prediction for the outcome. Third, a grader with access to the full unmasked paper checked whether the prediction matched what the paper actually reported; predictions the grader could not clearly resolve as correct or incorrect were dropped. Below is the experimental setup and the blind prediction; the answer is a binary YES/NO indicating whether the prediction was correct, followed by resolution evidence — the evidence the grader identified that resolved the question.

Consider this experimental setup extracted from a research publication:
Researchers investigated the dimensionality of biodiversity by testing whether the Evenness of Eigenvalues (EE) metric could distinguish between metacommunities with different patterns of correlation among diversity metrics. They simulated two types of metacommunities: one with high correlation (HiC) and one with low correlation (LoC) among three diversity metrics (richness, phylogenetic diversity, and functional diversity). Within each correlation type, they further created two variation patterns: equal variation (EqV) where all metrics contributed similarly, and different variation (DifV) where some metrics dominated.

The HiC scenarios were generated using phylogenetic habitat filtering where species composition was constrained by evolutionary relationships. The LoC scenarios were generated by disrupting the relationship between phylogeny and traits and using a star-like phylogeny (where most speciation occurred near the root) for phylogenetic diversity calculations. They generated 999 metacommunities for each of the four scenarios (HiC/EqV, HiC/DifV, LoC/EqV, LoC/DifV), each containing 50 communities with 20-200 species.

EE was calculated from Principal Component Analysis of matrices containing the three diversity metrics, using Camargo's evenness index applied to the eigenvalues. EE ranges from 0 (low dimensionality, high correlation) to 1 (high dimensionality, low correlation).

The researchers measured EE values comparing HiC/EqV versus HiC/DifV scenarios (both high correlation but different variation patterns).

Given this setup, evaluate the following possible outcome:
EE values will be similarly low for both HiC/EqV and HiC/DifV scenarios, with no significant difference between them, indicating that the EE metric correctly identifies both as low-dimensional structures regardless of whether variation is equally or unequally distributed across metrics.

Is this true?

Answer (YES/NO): YES